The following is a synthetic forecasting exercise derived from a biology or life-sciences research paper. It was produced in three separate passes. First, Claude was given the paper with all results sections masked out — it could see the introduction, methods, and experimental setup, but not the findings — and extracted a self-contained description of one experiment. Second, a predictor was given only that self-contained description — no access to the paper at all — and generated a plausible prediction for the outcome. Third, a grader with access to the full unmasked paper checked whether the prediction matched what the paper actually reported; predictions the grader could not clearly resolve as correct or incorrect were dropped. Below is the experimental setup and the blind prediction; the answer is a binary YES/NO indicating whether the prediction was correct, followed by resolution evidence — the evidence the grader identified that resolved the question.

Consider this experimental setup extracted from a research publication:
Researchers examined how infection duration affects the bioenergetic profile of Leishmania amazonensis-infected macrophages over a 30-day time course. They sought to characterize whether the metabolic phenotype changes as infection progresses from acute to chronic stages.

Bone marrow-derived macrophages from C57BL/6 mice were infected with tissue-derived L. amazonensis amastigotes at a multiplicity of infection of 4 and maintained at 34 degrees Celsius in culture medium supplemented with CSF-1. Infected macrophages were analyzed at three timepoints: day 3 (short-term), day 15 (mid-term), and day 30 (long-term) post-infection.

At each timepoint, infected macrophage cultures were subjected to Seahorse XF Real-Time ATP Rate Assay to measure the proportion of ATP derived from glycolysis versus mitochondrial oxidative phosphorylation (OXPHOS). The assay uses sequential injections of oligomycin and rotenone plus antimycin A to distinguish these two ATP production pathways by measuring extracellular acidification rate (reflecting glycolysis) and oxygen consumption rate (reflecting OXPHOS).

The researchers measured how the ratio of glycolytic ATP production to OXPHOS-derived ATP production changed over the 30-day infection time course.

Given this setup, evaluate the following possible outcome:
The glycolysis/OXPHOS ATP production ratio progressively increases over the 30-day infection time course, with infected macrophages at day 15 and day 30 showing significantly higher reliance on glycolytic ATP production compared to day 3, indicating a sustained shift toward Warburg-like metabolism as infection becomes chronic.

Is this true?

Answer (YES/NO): YES